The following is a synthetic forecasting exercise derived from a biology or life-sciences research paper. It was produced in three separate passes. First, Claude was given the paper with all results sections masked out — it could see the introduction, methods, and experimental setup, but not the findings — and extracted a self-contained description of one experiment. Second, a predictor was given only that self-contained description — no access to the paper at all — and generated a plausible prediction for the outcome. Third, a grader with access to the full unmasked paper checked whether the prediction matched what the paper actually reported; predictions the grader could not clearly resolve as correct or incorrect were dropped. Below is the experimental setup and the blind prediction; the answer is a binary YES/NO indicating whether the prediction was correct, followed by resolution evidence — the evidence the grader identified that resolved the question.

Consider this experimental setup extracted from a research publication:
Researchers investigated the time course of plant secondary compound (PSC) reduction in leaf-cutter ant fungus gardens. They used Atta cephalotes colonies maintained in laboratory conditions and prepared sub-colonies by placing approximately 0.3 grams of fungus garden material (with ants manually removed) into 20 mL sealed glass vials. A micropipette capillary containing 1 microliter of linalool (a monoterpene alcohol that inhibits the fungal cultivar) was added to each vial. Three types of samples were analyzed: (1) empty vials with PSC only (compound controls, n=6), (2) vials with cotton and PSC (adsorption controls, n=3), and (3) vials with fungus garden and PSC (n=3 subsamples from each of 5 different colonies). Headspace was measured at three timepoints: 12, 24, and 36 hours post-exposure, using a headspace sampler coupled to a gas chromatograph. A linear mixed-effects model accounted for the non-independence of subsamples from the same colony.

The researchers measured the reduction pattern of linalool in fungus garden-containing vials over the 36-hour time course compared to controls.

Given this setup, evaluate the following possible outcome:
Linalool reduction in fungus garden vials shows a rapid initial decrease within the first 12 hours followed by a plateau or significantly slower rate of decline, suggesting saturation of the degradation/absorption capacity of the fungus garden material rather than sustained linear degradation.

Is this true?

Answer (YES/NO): YES